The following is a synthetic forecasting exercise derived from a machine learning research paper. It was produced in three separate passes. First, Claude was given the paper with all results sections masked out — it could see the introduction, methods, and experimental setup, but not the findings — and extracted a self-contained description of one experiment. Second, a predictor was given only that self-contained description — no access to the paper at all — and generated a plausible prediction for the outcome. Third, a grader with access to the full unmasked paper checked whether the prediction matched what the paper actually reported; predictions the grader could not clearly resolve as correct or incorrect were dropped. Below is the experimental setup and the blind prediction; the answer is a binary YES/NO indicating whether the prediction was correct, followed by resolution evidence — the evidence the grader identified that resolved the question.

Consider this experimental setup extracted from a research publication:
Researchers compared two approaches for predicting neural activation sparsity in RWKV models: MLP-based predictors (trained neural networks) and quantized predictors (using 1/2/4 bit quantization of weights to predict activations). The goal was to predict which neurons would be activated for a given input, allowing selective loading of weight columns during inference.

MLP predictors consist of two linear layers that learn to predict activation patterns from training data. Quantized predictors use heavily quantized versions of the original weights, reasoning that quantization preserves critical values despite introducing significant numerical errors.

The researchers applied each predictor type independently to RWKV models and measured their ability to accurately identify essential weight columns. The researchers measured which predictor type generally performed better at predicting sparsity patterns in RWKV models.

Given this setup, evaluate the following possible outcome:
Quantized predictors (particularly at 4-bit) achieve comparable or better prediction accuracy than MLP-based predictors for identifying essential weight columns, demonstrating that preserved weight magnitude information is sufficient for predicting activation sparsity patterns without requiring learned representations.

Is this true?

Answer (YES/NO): NO